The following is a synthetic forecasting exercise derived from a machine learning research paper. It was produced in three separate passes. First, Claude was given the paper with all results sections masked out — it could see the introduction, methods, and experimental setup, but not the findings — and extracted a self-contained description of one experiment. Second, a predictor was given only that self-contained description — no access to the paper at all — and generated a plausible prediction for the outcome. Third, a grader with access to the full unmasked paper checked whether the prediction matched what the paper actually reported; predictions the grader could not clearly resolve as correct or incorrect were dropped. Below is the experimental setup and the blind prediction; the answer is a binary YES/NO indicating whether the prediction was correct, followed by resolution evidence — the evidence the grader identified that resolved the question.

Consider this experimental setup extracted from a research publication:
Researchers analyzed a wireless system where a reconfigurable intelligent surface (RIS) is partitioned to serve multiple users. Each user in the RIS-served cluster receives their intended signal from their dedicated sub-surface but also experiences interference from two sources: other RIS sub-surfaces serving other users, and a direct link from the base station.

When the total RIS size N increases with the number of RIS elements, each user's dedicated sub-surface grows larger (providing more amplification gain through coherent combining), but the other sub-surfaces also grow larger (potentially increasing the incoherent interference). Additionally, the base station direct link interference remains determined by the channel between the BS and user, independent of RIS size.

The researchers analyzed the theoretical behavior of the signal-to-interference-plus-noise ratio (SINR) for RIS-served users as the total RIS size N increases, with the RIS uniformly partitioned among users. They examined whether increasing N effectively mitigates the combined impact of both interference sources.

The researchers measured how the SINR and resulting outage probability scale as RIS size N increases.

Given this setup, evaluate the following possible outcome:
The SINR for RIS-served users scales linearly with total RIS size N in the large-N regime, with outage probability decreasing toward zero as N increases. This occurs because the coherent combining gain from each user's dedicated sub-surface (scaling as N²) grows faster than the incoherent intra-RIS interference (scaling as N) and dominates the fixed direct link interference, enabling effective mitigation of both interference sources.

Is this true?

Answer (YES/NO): NO